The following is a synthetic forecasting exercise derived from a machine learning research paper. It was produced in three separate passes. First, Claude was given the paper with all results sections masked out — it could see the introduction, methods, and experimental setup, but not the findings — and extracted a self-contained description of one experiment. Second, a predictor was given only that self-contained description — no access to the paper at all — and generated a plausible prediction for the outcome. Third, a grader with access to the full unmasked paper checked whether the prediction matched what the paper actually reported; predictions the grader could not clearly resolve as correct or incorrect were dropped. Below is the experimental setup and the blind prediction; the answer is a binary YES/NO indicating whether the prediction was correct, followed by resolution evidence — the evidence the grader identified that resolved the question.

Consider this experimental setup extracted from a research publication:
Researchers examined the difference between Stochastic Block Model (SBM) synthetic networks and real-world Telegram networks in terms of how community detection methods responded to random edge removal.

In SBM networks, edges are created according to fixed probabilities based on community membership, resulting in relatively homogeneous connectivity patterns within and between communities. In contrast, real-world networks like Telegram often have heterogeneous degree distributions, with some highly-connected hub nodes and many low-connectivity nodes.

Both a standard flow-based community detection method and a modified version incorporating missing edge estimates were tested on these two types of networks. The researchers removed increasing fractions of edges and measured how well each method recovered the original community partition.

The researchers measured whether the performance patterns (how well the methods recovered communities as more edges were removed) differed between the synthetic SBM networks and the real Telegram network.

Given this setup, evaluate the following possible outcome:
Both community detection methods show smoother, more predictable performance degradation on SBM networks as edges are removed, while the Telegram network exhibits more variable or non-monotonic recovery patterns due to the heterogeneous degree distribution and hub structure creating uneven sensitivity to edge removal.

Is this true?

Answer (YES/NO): NO